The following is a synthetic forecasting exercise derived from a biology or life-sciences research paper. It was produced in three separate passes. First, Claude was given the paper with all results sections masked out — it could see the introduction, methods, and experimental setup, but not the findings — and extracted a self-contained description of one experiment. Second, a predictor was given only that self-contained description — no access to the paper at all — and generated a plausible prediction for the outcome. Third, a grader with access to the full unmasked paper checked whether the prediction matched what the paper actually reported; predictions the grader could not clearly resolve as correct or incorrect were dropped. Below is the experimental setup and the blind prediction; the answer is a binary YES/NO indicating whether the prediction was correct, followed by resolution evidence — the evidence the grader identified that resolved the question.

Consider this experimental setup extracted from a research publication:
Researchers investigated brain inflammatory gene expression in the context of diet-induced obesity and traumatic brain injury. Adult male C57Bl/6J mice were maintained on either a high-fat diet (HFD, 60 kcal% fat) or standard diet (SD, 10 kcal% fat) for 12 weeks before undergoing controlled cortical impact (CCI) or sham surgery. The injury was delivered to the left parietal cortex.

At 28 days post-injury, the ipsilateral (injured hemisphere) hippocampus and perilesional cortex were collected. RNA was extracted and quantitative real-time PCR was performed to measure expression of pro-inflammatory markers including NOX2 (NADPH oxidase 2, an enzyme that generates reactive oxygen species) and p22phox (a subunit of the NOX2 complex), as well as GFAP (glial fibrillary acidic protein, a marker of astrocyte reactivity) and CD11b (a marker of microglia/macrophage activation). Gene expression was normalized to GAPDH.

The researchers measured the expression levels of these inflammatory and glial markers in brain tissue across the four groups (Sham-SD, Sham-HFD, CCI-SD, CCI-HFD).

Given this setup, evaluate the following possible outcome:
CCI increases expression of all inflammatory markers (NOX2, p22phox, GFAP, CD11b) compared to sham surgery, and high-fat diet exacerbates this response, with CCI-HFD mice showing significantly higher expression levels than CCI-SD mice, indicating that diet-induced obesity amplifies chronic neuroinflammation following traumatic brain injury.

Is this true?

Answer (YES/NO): NO